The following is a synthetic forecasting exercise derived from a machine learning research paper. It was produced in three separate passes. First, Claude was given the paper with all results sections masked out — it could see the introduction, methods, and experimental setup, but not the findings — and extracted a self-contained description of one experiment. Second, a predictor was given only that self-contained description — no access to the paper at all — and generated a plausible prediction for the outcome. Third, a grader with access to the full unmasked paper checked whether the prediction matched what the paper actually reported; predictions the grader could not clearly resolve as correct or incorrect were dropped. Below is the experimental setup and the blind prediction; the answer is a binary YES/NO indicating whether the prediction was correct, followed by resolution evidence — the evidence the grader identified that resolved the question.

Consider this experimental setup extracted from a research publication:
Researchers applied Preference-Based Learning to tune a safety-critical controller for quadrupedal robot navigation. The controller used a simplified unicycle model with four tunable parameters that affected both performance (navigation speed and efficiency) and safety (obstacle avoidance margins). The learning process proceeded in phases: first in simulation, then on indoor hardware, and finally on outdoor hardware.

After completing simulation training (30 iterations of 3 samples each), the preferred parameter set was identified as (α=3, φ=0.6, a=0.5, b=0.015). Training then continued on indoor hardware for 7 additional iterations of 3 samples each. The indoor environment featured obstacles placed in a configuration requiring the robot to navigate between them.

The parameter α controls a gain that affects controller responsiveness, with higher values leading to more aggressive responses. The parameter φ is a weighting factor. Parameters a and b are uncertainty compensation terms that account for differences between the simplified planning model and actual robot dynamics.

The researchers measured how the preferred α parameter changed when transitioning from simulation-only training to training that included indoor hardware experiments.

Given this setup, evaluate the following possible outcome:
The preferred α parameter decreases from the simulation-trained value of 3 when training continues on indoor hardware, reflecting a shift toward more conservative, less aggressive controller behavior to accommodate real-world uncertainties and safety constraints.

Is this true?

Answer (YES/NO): NO